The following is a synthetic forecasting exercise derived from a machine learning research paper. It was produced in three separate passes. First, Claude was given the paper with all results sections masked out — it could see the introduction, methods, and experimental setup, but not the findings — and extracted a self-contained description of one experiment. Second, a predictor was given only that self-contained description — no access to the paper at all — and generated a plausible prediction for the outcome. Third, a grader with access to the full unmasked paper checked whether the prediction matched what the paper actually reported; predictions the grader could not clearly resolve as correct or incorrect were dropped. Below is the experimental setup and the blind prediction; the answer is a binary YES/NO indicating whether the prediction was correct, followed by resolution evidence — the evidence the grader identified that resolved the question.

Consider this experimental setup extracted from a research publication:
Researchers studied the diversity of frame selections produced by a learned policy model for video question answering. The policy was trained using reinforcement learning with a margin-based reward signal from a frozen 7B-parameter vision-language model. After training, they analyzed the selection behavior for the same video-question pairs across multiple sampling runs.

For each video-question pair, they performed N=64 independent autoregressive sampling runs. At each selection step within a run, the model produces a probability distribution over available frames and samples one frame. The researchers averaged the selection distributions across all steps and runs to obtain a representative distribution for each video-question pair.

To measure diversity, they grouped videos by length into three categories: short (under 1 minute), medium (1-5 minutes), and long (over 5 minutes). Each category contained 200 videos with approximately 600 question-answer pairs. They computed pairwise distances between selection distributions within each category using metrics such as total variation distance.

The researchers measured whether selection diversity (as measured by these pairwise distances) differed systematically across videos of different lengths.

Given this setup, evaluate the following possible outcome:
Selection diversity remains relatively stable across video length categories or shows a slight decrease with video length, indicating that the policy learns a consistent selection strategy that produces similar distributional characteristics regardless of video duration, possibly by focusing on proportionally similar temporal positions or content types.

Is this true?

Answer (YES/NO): YES